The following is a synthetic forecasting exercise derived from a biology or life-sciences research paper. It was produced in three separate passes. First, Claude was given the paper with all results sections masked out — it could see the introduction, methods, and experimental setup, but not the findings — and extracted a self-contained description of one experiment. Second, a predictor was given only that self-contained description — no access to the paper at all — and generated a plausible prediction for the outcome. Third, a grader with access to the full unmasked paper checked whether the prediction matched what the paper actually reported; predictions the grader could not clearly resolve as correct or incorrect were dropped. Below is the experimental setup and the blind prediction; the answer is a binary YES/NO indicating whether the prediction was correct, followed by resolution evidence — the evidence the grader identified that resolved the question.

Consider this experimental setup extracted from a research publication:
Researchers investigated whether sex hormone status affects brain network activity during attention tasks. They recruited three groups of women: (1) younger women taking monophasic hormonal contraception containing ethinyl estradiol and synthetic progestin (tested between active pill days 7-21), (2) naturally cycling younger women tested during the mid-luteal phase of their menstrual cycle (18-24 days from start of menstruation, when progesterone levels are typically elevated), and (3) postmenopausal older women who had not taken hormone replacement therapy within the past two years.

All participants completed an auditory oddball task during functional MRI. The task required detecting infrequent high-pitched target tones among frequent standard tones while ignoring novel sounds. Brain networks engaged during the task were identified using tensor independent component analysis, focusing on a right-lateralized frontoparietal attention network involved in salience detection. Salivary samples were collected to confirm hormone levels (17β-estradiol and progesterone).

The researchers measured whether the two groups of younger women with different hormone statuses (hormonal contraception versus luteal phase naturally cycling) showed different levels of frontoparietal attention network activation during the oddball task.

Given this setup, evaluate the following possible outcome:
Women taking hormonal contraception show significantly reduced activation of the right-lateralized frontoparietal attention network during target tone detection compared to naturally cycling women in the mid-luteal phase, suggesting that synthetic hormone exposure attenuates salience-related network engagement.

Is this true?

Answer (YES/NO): NO